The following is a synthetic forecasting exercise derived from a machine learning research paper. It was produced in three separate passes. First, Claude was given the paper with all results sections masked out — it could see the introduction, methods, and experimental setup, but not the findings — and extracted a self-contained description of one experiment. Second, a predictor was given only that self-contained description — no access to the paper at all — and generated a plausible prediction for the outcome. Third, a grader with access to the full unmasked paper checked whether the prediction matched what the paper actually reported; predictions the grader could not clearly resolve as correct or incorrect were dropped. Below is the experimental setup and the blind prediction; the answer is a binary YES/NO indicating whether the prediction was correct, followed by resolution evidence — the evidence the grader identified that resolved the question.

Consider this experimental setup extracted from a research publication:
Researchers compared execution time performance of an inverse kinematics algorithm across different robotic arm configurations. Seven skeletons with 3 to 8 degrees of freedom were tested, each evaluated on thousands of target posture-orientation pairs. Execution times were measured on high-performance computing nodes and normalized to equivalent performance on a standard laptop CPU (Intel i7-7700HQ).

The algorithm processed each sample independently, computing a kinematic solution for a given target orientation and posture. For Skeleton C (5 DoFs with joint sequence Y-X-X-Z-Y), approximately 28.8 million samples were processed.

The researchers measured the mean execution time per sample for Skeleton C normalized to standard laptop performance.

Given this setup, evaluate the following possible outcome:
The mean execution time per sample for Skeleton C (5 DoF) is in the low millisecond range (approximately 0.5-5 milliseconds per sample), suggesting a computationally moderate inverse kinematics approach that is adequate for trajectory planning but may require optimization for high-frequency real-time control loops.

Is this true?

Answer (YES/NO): NO